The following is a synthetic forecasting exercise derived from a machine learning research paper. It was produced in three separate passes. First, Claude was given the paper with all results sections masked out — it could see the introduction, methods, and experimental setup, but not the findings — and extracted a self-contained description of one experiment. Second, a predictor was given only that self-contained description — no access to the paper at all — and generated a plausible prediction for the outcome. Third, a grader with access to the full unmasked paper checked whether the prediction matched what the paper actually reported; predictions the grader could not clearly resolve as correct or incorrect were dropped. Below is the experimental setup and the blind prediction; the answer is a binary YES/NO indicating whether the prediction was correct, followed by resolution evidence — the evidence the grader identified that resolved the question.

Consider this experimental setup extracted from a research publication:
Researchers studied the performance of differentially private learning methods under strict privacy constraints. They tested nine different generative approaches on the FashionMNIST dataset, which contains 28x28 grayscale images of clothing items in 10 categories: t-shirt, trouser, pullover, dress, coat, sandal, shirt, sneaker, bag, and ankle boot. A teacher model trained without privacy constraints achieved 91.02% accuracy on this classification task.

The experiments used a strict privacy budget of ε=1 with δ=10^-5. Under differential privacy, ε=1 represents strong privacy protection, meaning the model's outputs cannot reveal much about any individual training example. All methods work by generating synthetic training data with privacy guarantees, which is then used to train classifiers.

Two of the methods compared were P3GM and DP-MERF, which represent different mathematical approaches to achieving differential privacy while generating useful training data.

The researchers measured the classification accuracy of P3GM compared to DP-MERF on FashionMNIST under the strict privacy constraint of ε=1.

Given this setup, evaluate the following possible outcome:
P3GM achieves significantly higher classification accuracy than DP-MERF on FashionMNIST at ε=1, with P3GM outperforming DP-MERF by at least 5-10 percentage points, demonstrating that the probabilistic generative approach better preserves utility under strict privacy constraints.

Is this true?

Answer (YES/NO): YES